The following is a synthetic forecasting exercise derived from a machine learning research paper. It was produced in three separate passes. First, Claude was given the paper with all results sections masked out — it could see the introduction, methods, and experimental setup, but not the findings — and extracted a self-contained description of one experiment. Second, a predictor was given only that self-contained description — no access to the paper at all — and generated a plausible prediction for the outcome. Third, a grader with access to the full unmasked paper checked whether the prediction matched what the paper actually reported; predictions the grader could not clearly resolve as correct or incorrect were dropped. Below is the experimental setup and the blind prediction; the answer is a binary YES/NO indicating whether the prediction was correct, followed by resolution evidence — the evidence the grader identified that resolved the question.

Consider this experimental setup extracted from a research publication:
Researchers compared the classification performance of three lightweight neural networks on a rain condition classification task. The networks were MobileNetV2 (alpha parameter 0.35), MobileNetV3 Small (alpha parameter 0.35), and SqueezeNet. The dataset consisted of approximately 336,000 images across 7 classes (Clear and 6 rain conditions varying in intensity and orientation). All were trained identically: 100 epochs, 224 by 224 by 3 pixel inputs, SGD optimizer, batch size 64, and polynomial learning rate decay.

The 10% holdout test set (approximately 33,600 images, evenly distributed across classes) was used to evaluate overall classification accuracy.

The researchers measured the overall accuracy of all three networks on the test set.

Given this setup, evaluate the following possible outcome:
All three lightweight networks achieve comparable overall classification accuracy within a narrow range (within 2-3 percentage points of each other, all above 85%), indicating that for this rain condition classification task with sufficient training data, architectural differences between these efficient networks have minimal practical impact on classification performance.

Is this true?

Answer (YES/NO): YES